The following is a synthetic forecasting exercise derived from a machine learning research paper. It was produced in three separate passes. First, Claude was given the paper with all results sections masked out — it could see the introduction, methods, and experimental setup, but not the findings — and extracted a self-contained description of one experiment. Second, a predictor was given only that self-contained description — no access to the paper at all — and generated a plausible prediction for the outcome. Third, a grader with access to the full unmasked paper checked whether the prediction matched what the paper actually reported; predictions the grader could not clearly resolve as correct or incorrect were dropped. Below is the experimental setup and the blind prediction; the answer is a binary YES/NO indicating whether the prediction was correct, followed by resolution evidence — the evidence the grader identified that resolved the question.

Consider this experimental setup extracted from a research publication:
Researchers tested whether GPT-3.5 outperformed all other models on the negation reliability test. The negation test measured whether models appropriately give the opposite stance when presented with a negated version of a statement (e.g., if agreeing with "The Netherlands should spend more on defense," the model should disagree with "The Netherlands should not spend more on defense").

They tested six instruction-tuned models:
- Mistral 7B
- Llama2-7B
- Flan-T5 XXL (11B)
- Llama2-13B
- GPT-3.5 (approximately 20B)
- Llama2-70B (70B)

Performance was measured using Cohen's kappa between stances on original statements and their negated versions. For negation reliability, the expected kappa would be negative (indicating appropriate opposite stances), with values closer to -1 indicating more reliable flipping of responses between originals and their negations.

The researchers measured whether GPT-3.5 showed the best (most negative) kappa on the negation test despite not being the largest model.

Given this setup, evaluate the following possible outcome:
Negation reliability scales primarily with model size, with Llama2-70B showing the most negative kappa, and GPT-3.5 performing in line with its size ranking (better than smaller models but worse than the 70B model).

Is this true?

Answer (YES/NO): NO